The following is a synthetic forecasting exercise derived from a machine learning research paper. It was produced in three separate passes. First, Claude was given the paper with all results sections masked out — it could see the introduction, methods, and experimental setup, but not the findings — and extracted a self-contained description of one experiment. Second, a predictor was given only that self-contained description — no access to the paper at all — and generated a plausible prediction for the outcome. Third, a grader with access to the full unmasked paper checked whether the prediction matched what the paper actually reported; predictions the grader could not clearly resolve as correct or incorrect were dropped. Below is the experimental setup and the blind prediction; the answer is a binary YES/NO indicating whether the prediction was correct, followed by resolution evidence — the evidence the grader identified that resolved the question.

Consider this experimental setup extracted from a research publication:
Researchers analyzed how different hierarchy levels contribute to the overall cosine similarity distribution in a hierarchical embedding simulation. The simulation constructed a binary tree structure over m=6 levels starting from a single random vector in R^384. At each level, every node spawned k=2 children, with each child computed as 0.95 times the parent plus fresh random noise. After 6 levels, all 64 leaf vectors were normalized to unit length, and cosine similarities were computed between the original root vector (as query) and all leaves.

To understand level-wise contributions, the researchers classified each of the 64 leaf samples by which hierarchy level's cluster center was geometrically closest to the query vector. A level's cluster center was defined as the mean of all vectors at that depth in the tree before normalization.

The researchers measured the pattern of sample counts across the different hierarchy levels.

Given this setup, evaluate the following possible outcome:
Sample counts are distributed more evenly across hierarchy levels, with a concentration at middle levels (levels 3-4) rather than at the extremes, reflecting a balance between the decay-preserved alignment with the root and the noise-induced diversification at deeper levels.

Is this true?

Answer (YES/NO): NO